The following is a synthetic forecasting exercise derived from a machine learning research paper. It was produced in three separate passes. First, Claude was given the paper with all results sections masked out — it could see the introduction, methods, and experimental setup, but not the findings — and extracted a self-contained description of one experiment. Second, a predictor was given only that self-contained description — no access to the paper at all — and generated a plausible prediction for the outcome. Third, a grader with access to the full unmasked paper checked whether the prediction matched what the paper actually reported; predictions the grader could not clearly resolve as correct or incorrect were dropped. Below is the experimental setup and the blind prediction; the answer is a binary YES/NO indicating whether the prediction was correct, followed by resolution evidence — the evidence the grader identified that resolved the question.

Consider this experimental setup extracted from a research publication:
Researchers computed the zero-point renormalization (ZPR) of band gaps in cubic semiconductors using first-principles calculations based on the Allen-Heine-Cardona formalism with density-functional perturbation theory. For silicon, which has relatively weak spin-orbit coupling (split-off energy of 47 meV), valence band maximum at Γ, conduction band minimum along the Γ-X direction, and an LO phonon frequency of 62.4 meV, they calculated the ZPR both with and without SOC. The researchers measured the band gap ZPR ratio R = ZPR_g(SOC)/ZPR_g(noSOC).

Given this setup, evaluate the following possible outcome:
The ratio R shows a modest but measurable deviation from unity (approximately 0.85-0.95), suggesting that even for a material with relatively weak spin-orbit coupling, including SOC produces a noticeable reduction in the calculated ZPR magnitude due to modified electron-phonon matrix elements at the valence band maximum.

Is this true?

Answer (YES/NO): NO